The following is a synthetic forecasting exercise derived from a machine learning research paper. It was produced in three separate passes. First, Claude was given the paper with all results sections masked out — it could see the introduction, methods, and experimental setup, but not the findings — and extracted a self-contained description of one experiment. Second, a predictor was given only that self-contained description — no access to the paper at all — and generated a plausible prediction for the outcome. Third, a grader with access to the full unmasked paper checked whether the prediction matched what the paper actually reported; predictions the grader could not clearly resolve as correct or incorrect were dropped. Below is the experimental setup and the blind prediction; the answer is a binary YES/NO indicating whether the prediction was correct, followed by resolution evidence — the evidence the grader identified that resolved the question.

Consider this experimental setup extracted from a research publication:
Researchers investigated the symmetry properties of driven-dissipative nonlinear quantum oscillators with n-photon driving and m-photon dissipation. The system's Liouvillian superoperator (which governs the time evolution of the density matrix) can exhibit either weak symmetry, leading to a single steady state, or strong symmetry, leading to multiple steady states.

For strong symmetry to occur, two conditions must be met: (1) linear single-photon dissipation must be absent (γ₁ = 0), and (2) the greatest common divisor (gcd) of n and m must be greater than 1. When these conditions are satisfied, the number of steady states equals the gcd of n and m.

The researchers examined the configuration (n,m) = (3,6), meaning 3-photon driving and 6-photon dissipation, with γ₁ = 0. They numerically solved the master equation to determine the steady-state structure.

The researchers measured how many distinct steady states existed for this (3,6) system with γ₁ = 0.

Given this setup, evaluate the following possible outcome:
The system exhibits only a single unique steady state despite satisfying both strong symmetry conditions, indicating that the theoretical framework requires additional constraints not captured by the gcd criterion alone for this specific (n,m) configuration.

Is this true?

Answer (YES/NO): NO